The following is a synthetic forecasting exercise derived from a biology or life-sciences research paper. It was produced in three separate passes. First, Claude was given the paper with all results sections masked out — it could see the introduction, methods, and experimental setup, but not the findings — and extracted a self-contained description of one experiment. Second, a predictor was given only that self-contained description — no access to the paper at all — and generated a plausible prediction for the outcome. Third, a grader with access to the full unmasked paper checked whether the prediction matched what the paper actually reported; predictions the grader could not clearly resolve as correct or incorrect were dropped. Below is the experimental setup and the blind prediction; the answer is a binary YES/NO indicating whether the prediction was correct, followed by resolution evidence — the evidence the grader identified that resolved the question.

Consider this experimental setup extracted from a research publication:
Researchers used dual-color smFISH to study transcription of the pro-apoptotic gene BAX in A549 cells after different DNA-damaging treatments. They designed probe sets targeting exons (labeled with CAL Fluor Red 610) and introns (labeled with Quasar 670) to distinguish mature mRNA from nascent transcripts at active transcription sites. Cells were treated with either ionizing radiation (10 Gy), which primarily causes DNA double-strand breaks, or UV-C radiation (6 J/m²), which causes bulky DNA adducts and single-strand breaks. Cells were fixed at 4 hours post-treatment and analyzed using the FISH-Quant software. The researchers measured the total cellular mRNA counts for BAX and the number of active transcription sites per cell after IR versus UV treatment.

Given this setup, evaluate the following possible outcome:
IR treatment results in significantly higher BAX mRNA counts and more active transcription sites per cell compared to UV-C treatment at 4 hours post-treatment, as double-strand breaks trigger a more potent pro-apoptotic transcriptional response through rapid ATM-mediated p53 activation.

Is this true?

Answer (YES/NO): YES